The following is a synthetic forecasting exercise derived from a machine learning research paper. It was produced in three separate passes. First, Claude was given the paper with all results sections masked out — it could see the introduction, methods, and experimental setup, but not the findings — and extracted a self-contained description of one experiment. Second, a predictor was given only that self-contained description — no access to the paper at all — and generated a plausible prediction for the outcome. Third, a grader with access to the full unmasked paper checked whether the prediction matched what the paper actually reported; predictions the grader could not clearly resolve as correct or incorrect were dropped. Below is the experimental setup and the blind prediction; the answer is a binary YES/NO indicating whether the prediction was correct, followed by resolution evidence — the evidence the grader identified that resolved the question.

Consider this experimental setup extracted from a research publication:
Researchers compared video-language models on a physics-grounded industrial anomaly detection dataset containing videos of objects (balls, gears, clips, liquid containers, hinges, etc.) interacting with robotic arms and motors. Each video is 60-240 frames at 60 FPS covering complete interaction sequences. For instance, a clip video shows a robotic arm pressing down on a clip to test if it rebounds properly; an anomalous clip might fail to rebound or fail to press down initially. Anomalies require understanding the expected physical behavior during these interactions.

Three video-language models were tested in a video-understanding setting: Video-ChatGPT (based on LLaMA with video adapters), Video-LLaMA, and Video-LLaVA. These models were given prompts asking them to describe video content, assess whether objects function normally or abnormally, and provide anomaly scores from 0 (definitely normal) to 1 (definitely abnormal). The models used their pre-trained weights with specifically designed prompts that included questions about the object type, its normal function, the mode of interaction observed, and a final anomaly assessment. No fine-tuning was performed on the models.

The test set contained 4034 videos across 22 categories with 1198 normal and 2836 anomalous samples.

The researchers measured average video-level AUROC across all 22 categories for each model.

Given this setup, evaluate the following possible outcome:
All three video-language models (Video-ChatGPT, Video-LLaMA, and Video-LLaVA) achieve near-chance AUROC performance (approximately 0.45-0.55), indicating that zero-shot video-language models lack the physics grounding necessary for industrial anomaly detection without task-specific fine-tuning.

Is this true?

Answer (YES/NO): YES